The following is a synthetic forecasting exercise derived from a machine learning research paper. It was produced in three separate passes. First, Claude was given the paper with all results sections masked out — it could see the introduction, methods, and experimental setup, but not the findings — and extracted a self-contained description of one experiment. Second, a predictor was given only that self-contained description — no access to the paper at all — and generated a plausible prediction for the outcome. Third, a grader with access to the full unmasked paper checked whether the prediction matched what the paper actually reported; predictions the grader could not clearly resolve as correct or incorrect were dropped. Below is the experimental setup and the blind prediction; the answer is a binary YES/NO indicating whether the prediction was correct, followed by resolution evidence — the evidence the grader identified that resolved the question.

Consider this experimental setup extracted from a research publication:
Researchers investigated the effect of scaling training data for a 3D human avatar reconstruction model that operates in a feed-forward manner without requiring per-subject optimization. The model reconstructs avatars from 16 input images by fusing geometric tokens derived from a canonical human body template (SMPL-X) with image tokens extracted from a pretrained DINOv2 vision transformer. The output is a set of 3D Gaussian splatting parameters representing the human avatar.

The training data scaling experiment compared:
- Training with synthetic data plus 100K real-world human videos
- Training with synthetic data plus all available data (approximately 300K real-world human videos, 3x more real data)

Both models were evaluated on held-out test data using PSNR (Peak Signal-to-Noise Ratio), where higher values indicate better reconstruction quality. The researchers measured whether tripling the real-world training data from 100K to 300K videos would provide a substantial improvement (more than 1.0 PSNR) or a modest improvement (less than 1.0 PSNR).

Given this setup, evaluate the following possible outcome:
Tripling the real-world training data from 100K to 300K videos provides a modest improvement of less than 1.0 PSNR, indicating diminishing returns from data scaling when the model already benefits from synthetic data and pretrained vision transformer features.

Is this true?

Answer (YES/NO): YES